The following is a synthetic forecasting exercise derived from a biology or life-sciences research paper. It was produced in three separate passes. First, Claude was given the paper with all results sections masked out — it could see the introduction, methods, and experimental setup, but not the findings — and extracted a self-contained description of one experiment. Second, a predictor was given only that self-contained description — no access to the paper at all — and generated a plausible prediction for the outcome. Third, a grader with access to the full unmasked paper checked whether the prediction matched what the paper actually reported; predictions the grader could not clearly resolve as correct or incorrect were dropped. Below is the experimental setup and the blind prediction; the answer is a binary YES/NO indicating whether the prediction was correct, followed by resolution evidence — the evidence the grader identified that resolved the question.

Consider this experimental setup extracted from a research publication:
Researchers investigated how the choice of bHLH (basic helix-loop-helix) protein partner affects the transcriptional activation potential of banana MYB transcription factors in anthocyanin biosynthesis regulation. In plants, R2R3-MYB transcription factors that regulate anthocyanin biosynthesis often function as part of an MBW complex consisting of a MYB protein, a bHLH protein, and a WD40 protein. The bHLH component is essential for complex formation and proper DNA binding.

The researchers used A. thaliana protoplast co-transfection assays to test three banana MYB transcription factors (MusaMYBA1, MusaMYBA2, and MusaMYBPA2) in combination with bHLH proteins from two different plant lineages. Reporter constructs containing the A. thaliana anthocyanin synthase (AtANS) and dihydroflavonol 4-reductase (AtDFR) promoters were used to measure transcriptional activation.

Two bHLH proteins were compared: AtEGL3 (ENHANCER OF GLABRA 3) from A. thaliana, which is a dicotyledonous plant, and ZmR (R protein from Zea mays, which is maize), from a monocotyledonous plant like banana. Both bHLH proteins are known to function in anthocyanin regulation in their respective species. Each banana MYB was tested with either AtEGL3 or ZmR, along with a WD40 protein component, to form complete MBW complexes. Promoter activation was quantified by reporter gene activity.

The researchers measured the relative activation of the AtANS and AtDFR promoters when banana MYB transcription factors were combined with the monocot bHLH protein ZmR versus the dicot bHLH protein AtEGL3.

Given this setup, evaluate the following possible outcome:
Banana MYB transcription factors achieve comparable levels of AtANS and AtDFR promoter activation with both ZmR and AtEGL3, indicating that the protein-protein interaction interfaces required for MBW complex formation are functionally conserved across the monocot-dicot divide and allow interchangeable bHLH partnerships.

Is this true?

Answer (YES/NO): NO